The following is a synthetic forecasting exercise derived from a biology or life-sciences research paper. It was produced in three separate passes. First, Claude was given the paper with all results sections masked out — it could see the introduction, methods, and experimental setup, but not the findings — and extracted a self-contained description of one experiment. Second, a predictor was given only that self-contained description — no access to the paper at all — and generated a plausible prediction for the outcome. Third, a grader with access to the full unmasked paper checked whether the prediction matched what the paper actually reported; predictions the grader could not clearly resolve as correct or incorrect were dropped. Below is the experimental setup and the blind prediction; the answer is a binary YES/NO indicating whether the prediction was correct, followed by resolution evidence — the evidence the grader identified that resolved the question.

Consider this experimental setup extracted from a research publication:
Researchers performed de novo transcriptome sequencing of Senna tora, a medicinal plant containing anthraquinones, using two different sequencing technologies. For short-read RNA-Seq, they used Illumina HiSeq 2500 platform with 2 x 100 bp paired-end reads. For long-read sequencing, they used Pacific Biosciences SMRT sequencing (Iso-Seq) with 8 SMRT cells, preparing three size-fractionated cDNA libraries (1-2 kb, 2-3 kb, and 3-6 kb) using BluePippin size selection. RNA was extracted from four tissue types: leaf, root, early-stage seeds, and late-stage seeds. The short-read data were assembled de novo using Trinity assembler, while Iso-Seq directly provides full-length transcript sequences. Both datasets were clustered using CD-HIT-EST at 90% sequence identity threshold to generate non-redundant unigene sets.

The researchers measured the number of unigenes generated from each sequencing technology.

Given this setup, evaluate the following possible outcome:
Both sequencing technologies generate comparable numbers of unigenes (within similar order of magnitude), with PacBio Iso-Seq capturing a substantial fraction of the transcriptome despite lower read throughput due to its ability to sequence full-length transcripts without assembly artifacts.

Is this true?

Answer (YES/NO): NO